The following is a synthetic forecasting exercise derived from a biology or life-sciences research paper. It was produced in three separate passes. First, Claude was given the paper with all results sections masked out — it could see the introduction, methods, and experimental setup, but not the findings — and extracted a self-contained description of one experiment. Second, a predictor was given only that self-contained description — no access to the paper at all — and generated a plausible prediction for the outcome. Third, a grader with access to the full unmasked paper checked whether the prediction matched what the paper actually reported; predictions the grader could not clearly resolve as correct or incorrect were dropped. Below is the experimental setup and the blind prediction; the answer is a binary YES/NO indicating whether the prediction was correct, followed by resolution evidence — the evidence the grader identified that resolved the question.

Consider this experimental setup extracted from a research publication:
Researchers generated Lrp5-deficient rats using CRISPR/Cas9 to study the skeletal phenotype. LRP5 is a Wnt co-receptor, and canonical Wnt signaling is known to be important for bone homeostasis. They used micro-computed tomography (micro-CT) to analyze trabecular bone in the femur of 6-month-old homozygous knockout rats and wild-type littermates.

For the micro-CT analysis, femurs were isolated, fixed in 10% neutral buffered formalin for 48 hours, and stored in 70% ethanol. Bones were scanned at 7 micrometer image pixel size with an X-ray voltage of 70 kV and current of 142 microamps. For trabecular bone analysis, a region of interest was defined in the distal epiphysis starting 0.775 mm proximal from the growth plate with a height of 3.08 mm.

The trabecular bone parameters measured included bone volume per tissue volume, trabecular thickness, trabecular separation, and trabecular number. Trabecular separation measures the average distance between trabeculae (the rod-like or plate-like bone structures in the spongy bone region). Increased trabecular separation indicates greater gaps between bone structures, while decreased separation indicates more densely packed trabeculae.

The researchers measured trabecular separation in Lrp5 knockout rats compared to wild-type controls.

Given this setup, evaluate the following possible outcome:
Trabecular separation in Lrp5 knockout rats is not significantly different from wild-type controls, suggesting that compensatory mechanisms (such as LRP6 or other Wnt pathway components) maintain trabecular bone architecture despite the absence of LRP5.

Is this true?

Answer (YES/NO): NO